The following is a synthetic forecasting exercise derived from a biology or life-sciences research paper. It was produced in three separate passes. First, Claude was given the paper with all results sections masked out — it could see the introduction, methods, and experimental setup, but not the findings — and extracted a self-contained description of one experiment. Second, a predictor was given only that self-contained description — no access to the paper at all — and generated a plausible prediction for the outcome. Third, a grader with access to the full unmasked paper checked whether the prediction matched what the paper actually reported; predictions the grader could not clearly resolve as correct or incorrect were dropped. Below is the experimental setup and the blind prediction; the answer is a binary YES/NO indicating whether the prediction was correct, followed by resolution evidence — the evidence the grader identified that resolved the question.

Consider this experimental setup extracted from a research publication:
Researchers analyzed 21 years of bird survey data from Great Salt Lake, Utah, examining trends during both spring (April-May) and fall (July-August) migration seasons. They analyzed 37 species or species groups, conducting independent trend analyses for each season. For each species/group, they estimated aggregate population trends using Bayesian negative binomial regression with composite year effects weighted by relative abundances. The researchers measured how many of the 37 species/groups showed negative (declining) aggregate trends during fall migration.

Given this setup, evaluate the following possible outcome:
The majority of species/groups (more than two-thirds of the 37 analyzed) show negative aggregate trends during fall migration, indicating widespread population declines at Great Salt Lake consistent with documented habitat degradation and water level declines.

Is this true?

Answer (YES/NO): NO